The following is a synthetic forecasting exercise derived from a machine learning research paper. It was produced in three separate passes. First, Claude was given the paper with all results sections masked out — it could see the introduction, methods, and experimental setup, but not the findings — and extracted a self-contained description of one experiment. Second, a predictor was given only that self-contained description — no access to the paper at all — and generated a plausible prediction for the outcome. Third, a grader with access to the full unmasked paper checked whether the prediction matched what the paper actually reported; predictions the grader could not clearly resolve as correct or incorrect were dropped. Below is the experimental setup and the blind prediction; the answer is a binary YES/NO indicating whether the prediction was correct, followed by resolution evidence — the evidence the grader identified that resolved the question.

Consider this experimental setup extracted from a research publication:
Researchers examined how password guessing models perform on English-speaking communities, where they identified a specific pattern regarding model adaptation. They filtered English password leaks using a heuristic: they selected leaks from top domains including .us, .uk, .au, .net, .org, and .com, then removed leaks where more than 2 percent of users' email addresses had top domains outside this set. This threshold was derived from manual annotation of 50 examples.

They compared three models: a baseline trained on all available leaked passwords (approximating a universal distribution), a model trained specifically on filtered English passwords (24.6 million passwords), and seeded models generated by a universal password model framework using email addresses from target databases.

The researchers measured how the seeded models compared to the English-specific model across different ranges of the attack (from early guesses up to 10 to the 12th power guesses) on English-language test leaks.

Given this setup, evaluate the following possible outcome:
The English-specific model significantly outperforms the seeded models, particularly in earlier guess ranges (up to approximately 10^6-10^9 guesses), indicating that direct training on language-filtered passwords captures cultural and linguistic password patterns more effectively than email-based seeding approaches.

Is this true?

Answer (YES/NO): NO